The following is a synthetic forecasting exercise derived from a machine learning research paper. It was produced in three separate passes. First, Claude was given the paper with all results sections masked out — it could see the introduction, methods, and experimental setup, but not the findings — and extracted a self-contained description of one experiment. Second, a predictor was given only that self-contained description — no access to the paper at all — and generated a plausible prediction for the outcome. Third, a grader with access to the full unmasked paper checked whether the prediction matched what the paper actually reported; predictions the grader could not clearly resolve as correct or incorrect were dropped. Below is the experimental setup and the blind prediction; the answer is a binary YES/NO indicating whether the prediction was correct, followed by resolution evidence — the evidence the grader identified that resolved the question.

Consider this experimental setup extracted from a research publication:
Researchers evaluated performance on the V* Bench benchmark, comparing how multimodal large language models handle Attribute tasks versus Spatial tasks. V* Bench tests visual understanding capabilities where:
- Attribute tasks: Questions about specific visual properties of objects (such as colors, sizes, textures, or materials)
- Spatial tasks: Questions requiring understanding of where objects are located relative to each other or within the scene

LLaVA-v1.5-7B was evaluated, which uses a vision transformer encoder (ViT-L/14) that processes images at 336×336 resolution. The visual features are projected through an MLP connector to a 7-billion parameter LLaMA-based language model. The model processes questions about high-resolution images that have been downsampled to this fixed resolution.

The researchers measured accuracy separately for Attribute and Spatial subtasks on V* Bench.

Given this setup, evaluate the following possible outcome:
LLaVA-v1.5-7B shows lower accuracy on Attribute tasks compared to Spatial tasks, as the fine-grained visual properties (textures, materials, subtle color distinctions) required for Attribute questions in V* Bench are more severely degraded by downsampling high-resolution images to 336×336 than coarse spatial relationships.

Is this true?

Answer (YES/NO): YES